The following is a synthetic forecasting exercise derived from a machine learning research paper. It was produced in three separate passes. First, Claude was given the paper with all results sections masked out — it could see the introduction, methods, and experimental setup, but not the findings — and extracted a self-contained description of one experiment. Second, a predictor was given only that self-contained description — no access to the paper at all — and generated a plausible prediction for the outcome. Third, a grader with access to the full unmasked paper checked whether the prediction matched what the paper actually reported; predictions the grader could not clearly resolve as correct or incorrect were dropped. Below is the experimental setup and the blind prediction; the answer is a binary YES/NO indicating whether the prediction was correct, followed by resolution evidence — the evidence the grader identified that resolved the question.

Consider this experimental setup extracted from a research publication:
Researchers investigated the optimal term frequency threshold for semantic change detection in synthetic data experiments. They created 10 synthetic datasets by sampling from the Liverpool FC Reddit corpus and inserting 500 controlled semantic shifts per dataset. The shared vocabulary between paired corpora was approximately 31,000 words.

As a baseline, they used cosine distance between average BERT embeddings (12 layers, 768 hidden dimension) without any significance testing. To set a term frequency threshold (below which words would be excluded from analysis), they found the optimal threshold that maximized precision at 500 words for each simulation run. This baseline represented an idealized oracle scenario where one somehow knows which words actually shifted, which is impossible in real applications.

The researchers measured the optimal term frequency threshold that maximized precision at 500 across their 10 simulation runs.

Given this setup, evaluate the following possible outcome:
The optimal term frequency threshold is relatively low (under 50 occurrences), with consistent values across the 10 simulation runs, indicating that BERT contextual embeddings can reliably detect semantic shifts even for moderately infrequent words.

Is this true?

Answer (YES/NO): YES